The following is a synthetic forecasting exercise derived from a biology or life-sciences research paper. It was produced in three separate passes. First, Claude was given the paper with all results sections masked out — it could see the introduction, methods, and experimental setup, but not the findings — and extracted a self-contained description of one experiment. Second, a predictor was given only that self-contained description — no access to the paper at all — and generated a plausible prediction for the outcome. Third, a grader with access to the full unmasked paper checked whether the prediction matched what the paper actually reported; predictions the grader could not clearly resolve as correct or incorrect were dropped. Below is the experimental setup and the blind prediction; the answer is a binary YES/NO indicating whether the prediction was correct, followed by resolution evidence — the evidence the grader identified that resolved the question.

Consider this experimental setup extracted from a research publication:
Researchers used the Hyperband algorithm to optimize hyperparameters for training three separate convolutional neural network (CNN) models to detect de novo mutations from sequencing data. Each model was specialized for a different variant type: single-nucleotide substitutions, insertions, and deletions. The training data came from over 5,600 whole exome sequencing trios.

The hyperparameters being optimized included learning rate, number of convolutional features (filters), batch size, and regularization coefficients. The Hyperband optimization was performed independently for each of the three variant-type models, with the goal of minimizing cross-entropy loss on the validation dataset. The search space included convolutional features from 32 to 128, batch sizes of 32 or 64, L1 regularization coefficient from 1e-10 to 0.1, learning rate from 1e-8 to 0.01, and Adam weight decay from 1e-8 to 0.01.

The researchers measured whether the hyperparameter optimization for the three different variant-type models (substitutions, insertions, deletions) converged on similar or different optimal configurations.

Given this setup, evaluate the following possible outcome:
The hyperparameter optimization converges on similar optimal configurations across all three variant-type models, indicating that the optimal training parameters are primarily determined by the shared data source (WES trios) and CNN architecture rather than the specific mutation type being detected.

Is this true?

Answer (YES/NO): NO